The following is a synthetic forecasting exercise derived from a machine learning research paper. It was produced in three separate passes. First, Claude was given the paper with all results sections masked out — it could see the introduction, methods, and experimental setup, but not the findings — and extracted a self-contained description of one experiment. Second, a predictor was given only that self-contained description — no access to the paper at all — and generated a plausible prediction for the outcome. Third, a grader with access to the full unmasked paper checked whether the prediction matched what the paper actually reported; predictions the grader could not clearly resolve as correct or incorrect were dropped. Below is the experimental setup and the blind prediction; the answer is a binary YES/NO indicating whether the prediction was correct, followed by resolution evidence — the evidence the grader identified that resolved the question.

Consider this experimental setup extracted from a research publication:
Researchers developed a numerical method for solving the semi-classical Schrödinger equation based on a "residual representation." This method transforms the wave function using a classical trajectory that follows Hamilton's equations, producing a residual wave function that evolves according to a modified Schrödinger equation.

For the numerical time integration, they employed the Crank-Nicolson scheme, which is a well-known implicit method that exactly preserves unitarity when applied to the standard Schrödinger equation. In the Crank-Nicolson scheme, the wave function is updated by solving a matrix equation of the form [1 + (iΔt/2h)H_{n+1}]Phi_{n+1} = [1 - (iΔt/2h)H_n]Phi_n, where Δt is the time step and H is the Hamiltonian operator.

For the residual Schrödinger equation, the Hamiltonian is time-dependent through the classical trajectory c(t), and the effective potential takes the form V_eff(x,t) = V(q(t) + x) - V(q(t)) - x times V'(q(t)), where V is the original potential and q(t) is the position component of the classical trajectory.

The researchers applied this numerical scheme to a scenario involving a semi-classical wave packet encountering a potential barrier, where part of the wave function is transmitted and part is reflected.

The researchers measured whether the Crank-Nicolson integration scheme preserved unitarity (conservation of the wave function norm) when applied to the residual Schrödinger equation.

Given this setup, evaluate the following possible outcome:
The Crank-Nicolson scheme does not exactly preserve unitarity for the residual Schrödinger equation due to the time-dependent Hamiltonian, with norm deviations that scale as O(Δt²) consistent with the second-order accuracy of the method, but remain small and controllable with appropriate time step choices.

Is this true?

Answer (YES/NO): NO